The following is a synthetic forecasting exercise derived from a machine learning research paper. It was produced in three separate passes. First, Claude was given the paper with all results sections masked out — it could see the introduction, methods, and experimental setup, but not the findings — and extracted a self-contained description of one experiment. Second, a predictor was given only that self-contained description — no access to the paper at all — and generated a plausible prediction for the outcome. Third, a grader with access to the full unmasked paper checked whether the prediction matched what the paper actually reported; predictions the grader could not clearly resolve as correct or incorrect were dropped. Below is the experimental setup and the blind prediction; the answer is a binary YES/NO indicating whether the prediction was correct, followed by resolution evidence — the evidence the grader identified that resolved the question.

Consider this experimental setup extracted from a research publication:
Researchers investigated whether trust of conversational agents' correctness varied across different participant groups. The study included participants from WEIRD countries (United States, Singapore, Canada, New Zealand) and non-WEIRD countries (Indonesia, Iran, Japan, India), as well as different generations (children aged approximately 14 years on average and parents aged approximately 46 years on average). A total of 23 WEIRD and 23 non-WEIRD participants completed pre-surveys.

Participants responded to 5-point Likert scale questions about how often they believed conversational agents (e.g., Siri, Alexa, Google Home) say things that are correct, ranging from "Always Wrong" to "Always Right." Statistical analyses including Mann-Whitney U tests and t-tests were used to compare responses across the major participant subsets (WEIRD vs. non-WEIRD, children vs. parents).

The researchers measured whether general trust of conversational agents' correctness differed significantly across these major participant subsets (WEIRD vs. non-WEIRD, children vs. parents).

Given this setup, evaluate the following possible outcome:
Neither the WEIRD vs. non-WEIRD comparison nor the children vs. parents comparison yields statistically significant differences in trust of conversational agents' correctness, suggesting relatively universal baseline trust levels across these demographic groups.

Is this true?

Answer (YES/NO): YES